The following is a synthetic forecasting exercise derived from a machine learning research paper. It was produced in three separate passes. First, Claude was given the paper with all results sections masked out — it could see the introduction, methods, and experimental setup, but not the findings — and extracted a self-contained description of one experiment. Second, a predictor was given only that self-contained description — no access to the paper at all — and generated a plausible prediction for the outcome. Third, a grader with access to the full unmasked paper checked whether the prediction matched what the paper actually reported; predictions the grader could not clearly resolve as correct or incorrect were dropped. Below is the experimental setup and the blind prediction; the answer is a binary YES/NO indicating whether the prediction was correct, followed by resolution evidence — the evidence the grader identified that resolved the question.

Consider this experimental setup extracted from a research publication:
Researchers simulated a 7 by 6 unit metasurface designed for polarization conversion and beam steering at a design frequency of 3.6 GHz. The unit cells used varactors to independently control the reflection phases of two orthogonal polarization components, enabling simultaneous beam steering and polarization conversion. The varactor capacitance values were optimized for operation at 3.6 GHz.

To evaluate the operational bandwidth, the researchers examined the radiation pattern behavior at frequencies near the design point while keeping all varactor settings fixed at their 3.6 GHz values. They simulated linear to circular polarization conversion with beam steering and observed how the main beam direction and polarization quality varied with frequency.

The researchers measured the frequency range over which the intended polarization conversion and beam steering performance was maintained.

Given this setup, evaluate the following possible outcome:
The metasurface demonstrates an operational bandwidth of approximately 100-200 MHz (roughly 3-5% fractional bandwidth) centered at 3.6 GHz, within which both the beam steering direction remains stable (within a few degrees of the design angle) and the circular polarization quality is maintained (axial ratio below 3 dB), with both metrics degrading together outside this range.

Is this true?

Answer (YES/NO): NO